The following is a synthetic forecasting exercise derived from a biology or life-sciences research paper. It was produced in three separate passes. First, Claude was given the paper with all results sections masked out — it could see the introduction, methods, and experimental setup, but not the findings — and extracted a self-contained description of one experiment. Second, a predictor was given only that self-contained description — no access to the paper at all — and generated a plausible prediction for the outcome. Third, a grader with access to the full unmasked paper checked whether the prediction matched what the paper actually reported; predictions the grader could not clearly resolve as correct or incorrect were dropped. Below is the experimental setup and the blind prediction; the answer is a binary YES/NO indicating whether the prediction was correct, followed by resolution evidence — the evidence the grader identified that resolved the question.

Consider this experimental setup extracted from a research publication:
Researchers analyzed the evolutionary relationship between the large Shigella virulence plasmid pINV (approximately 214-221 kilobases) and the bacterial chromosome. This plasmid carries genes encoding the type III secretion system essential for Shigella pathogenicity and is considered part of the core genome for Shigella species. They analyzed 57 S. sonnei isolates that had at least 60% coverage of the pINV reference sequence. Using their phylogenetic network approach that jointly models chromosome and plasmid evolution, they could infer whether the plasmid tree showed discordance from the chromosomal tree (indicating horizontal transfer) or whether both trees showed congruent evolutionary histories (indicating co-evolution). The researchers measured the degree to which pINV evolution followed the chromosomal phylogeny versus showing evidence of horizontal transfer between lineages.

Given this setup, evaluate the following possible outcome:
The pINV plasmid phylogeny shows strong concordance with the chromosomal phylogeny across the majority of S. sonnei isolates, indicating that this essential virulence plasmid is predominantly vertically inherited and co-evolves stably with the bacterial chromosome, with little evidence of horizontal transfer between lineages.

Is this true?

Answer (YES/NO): YES